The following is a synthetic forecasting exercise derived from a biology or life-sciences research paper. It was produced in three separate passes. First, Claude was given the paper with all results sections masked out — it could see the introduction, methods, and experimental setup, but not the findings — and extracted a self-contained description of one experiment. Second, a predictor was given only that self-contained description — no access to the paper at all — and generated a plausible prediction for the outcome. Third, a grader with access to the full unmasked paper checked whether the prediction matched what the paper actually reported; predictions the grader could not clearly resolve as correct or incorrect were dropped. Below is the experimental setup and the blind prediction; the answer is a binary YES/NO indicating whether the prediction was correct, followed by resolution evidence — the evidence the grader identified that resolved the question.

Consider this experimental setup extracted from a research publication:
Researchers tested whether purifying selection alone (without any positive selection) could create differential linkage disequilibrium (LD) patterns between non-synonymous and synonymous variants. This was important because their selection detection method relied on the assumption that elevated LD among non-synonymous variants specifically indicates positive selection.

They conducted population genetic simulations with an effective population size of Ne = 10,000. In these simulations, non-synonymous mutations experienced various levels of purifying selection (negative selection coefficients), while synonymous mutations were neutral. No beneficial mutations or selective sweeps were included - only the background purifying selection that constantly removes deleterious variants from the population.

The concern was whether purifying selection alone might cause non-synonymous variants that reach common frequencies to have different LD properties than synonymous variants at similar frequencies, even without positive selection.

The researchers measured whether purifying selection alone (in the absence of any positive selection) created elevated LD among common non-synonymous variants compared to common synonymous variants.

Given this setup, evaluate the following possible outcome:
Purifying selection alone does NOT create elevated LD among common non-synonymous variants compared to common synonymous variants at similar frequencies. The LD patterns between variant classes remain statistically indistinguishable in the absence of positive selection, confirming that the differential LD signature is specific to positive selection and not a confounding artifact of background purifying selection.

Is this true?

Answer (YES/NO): YES